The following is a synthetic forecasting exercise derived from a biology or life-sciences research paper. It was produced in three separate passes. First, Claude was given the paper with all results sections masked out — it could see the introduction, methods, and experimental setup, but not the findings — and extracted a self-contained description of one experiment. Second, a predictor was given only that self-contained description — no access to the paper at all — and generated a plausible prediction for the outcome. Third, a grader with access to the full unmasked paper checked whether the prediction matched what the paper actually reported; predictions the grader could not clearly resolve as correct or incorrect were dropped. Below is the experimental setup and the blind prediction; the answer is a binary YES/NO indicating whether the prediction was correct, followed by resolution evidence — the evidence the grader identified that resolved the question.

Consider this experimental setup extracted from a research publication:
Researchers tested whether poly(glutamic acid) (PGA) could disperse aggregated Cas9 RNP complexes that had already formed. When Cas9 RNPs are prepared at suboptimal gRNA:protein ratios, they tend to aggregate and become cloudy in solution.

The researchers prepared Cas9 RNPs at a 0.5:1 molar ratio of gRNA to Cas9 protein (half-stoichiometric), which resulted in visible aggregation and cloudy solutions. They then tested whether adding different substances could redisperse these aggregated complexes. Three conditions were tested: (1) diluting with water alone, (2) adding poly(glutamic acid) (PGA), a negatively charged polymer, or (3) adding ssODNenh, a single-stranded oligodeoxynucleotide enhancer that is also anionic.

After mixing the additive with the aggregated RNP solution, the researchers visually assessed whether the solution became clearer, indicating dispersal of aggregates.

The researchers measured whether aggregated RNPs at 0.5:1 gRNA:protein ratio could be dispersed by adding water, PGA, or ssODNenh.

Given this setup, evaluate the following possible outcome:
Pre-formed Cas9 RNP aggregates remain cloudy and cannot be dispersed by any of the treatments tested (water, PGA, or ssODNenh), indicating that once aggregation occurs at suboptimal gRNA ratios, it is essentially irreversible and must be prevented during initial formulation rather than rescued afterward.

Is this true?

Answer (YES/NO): NO